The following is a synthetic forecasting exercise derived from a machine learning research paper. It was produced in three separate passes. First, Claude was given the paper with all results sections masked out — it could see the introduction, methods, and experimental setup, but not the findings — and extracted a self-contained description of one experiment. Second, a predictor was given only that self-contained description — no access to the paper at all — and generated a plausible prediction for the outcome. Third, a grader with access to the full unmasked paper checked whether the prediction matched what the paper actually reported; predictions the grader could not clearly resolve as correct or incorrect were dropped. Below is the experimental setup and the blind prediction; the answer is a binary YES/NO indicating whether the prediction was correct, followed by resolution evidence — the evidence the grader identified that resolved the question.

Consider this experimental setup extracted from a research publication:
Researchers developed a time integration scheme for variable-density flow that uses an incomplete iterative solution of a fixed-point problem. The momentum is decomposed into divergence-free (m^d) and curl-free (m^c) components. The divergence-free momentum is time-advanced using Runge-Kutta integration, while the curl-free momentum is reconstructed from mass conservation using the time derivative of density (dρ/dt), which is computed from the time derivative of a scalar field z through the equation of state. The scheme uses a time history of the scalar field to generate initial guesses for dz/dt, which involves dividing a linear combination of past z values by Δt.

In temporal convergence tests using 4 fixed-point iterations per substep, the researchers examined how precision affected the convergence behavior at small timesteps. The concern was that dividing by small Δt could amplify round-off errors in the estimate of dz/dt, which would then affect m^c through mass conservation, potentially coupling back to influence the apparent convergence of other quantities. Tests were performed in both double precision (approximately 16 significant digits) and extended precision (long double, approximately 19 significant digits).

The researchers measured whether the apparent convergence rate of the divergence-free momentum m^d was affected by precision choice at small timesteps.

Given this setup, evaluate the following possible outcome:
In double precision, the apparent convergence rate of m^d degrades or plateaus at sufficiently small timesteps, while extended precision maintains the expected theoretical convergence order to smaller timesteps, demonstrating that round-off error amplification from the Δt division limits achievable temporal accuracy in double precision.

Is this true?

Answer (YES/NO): YES